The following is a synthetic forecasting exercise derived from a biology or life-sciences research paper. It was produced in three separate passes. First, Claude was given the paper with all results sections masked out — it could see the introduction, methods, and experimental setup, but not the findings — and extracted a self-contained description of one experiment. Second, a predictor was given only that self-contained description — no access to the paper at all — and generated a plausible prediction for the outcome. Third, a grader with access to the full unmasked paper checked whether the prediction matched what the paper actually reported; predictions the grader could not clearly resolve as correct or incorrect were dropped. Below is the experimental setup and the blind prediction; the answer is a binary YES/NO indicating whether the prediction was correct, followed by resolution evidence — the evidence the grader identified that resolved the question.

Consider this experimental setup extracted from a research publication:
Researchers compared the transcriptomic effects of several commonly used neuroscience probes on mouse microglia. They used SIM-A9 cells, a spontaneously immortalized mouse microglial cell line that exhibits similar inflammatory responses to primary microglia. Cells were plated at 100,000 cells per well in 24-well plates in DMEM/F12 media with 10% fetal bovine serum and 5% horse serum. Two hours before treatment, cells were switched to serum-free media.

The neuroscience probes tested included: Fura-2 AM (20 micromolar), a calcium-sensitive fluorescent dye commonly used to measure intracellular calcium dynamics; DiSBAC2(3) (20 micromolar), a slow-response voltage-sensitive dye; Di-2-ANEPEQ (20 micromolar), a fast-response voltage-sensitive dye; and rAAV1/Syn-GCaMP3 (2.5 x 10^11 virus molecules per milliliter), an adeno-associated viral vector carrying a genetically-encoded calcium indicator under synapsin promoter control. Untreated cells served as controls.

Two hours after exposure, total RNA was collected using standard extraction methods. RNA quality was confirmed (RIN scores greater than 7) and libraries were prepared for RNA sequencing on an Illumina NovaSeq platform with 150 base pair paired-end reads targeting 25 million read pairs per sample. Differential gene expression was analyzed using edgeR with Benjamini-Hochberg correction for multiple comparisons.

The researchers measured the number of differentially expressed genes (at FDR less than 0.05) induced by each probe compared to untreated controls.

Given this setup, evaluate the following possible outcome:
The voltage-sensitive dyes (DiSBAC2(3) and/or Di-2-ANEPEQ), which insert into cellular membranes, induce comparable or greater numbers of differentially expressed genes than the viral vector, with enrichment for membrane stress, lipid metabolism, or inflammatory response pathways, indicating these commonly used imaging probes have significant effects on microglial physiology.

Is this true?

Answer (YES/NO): NO